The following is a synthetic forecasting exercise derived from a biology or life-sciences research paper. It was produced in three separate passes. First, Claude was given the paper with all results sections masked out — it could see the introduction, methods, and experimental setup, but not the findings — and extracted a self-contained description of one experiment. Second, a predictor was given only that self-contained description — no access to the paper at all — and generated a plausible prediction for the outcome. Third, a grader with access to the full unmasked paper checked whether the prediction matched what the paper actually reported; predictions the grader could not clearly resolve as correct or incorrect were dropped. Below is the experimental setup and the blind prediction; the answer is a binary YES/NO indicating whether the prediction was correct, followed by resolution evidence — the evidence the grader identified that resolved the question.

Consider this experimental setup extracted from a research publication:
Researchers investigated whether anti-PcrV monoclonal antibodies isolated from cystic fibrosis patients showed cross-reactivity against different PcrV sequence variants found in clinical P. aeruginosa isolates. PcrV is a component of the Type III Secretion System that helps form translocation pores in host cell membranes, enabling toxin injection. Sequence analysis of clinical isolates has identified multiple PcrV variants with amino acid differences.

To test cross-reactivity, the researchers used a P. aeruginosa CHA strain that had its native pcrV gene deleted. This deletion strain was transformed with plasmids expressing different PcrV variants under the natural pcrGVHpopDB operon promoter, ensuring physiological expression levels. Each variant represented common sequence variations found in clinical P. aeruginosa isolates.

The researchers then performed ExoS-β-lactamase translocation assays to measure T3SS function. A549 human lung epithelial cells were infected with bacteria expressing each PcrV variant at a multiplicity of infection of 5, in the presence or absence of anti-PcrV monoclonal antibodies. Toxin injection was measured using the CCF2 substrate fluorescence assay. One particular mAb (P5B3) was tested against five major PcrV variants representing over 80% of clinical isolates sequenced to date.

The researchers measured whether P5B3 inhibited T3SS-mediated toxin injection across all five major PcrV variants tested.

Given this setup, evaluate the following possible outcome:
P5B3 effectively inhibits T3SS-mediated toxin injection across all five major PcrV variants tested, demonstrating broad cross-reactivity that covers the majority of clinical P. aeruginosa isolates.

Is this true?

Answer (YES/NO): YES